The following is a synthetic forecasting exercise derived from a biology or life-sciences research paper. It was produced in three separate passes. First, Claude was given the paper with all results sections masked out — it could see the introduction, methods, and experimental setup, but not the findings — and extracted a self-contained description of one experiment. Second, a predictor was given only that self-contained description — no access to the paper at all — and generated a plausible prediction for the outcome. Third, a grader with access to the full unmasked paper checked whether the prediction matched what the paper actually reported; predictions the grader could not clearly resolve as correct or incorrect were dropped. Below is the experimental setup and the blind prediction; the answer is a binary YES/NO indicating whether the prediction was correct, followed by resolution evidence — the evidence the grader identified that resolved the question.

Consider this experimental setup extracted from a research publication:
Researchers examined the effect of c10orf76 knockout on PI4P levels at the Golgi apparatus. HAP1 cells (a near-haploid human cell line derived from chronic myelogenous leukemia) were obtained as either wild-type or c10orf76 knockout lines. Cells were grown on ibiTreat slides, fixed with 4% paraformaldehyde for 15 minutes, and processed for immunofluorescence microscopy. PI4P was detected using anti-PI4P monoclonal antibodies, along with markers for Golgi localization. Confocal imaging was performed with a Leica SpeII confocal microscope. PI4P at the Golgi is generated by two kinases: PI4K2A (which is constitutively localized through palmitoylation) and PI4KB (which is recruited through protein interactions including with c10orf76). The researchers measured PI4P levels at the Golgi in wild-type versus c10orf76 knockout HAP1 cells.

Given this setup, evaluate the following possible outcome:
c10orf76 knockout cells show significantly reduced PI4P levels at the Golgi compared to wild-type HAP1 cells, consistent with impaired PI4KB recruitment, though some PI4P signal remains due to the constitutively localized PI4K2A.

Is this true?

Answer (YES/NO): NO